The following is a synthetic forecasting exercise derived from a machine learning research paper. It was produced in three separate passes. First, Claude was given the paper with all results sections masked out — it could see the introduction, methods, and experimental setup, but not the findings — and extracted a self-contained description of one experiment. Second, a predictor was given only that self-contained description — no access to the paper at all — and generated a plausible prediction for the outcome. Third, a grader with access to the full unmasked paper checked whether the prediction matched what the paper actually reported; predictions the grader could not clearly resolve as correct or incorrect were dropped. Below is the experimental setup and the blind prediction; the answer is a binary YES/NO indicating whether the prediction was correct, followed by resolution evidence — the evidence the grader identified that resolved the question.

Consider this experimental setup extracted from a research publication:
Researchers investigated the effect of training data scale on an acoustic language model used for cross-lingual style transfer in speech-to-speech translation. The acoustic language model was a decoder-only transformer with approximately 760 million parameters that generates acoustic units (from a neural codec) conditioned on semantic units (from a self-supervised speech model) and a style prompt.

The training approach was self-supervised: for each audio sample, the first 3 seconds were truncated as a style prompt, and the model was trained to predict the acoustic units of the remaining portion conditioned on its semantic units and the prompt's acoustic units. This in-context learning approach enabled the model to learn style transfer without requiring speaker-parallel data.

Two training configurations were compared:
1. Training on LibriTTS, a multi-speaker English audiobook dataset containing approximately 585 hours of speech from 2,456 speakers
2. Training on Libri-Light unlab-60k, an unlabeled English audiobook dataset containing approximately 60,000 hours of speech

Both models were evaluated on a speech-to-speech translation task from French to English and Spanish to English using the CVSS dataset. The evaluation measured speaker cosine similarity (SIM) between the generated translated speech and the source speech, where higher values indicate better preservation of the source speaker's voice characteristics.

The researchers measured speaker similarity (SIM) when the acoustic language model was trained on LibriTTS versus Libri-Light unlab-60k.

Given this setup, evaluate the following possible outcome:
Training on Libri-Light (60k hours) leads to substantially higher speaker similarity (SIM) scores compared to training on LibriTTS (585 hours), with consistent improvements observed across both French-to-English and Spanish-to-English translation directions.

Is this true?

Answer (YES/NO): NO